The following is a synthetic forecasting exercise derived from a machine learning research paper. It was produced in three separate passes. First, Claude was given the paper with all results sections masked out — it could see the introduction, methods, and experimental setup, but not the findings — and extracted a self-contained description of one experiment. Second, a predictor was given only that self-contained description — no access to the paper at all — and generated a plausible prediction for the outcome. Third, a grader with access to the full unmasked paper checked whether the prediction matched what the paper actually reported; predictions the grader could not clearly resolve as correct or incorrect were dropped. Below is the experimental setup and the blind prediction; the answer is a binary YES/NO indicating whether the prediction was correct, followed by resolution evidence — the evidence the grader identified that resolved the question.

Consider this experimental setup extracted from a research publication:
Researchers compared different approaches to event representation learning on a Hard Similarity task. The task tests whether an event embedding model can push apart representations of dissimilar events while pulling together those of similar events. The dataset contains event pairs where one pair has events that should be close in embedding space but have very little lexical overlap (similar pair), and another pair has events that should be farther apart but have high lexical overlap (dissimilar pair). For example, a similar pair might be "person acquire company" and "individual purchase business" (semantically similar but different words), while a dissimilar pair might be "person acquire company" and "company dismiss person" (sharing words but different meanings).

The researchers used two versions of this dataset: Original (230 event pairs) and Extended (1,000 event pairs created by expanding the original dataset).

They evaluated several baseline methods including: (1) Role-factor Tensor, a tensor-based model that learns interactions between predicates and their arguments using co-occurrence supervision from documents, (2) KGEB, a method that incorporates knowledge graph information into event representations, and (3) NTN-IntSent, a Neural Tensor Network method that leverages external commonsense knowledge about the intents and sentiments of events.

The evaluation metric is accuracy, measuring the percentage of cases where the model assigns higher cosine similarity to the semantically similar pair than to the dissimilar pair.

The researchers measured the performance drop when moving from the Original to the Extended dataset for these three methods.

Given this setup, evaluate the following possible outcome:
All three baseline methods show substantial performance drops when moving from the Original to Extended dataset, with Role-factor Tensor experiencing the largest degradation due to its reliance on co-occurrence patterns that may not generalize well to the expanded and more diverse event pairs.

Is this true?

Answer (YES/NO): NO